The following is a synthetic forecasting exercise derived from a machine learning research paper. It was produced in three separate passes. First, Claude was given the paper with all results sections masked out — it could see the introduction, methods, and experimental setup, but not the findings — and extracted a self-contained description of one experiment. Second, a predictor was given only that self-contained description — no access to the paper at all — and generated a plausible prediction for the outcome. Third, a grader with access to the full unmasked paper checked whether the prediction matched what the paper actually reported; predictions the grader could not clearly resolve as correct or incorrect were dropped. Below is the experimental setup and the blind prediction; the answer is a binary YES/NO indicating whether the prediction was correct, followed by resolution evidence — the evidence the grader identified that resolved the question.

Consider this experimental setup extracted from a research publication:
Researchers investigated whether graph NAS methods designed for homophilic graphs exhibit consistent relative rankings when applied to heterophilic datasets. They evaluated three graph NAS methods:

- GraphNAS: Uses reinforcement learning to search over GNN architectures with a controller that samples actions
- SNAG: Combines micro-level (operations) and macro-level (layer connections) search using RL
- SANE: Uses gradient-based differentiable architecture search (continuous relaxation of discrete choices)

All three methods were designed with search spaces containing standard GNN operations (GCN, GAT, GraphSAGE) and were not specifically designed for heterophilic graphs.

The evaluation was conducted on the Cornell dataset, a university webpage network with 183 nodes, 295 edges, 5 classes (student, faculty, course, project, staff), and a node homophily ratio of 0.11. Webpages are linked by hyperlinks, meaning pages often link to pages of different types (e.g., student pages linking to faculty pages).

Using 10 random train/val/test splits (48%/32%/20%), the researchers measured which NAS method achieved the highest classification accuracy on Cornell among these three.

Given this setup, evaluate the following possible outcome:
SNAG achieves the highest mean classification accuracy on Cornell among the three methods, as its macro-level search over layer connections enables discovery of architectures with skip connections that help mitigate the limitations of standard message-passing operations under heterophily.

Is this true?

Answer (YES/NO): NO